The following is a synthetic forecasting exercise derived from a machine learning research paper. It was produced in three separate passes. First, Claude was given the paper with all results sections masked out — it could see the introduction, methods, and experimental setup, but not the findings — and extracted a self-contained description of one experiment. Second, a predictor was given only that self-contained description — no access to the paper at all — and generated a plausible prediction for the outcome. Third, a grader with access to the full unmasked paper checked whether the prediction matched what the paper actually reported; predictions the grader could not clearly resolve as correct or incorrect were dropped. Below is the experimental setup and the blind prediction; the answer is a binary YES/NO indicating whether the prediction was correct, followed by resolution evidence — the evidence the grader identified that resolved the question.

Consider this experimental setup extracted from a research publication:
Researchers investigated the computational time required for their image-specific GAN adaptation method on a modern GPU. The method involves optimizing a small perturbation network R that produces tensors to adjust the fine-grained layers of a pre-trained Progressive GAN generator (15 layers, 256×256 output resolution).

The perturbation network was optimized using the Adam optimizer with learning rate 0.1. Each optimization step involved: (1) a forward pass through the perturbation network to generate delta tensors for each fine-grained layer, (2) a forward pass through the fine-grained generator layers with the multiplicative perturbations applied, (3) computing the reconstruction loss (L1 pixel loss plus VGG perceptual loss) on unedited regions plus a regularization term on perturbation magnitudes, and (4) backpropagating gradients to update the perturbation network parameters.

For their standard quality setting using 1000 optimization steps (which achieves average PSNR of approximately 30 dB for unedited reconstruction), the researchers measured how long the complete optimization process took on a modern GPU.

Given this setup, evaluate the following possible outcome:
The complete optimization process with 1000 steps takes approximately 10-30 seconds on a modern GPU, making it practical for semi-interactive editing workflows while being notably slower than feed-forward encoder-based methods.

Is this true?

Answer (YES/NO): YES